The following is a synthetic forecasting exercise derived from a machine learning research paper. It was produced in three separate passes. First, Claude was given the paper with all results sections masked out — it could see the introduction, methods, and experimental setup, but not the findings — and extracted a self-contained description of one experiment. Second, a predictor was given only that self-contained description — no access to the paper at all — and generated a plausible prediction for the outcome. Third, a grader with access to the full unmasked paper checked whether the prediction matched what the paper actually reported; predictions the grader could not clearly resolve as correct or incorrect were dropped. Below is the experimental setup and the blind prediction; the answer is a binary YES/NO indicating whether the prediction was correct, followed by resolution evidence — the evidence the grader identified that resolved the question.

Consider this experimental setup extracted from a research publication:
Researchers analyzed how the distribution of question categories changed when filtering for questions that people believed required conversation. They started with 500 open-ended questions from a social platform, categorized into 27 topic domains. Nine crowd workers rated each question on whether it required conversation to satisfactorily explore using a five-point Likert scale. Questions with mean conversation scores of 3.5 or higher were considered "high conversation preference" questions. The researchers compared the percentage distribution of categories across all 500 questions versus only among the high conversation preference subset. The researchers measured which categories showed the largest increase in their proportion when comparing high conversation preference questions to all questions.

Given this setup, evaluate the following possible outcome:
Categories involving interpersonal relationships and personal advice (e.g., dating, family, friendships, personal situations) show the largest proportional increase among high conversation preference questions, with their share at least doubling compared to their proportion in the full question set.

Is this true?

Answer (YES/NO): NO